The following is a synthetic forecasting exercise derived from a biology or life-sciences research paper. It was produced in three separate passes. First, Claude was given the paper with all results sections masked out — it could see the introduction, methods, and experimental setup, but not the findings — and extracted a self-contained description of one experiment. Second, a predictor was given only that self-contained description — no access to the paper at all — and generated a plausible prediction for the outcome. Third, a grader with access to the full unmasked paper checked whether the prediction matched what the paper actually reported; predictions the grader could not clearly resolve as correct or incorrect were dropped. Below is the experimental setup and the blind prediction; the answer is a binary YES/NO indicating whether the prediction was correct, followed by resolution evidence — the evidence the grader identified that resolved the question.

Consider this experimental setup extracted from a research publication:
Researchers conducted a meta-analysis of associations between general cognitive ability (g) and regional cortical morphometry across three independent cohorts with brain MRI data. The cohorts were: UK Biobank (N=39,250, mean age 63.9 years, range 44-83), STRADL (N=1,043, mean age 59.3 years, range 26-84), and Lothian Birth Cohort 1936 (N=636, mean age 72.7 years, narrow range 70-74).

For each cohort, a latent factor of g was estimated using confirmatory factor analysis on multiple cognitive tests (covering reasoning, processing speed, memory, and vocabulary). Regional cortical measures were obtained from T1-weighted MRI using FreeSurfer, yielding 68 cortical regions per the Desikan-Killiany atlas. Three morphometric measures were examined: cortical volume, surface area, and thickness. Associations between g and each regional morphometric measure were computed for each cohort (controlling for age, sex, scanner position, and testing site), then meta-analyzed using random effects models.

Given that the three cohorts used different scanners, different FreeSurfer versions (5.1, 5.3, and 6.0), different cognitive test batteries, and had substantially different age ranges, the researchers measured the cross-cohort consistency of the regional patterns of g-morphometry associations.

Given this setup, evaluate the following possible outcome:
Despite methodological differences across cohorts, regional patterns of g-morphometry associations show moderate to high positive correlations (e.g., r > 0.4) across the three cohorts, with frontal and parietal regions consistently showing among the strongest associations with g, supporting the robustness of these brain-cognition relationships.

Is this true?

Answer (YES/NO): YES